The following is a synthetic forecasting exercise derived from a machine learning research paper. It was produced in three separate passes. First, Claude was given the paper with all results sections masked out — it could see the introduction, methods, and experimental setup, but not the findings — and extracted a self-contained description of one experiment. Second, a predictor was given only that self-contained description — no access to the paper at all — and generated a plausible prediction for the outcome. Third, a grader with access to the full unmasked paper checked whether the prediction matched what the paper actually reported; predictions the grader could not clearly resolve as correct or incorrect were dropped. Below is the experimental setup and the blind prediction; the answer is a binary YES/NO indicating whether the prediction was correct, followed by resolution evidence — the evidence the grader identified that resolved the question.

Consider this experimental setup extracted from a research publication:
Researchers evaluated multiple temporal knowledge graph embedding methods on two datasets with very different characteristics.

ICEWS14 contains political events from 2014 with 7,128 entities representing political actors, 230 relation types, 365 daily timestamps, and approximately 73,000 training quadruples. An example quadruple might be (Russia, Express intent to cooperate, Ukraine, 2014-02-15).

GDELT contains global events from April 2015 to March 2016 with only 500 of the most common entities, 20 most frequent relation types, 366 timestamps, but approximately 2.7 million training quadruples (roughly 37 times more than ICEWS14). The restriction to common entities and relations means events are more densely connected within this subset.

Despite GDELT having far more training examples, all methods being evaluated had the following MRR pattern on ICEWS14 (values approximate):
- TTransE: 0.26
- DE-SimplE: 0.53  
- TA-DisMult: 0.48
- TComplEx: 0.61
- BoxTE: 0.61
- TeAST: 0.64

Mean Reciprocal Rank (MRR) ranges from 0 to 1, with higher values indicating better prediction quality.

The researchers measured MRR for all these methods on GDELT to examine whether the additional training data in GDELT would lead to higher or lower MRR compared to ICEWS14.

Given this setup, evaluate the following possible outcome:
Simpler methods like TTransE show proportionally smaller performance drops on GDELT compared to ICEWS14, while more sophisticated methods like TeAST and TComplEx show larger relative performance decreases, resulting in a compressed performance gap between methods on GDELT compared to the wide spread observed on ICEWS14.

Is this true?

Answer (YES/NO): NO